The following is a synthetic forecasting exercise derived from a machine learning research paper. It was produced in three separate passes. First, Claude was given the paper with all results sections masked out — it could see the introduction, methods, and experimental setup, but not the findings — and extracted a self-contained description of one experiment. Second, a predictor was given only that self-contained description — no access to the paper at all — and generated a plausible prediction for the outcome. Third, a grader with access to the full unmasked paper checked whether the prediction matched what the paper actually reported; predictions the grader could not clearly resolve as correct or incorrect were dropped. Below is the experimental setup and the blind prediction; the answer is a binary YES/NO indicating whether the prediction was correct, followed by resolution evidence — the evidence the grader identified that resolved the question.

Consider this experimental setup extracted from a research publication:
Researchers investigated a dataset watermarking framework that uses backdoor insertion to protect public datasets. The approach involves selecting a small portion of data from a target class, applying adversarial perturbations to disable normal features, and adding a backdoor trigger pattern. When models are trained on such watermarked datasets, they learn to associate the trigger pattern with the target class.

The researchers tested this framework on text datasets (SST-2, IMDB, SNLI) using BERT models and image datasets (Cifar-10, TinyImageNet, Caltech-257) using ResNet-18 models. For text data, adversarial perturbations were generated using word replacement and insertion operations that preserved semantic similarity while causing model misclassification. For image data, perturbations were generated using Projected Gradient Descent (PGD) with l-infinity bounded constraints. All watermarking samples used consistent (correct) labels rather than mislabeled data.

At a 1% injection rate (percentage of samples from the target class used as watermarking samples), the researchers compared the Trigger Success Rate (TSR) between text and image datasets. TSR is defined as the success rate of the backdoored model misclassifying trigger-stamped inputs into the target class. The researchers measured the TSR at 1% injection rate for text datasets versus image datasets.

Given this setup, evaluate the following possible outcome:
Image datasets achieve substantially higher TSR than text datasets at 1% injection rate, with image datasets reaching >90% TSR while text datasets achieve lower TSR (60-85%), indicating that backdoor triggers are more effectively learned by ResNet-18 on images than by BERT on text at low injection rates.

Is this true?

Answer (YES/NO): NO